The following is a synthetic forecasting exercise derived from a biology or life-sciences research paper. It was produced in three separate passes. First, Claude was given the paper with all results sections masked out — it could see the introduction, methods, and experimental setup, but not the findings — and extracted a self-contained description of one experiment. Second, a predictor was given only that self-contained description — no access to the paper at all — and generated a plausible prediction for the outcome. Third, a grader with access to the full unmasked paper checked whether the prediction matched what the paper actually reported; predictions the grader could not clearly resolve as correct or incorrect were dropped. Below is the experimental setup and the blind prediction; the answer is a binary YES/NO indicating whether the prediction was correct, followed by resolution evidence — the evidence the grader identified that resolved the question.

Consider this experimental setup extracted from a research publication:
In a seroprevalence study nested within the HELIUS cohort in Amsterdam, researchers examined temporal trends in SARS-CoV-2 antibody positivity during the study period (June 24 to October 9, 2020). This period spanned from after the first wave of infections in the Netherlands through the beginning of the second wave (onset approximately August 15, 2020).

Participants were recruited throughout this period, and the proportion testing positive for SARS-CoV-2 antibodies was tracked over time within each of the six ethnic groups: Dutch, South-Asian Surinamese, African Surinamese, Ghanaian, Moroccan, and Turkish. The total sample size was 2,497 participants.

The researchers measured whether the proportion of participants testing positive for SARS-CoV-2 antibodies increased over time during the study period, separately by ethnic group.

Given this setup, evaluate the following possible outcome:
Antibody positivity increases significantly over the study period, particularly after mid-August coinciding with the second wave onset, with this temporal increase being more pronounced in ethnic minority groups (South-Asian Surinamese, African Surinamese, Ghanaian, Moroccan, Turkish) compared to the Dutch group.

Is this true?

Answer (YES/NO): NO